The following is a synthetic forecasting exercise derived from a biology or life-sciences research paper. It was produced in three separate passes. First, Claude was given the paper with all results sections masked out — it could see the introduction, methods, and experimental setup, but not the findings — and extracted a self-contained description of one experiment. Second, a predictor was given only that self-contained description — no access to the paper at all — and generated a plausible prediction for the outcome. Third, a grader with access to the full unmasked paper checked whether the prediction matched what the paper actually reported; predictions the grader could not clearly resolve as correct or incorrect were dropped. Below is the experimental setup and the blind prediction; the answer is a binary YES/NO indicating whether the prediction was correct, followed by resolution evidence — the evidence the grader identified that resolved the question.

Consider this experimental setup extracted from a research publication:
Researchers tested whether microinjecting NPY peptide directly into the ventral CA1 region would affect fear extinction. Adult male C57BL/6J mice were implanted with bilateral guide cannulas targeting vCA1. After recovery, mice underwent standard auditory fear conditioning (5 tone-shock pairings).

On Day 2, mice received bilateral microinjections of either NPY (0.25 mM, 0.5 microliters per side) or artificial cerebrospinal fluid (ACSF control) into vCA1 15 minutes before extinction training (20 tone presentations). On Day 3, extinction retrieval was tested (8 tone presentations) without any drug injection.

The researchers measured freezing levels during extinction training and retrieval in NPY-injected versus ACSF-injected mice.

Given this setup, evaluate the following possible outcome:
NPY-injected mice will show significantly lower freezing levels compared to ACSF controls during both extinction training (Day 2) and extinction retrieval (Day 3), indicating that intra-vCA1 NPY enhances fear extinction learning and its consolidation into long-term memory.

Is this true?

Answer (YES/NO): YES